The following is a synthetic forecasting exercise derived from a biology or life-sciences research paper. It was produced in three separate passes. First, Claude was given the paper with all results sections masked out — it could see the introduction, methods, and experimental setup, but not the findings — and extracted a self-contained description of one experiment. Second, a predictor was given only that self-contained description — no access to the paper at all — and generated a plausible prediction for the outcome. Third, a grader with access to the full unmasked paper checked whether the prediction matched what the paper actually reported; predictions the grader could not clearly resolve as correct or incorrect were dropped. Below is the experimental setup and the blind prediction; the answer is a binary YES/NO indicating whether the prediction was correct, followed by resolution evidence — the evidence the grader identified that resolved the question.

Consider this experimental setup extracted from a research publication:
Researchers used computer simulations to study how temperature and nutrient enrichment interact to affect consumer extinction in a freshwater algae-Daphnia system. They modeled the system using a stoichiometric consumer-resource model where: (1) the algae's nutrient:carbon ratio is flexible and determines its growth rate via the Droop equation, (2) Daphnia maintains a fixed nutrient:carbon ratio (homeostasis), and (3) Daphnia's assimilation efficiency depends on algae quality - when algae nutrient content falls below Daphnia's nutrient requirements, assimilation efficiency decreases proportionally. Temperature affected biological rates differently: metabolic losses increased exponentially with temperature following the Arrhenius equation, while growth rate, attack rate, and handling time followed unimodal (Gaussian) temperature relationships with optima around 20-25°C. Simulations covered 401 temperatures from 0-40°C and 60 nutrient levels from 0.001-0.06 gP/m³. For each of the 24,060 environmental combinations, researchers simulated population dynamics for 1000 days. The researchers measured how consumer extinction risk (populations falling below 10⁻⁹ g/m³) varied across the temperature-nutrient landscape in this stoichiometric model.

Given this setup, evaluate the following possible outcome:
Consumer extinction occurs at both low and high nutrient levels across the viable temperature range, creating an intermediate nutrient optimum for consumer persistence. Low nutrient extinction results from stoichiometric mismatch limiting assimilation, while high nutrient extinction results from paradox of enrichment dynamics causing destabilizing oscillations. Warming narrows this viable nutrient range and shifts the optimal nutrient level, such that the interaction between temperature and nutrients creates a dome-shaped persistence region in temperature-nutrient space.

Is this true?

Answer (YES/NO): NO